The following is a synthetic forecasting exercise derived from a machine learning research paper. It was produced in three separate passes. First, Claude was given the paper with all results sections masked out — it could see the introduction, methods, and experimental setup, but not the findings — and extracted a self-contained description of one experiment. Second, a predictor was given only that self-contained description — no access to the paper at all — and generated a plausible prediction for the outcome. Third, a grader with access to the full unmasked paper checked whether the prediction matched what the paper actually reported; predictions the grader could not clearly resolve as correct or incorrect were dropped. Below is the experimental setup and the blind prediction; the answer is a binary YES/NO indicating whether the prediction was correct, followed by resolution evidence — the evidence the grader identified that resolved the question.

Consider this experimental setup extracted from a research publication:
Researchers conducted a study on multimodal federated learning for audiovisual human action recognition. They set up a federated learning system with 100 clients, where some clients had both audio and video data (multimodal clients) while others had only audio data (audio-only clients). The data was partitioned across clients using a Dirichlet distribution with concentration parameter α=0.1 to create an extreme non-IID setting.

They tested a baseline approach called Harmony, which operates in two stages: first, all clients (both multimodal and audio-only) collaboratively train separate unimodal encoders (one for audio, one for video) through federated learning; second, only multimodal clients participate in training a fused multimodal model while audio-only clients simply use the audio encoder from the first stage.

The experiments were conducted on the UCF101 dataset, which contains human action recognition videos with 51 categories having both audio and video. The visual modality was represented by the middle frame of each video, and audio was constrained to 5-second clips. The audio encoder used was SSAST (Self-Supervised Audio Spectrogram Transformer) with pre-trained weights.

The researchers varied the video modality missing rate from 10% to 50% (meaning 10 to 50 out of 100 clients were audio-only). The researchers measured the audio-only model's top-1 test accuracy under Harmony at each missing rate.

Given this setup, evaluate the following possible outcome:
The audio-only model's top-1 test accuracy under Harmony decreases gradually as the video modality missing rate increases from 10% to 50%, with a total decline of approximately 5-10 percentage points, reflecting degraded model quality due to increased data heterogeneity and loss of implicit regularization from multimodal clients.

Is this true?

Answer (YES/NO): NO